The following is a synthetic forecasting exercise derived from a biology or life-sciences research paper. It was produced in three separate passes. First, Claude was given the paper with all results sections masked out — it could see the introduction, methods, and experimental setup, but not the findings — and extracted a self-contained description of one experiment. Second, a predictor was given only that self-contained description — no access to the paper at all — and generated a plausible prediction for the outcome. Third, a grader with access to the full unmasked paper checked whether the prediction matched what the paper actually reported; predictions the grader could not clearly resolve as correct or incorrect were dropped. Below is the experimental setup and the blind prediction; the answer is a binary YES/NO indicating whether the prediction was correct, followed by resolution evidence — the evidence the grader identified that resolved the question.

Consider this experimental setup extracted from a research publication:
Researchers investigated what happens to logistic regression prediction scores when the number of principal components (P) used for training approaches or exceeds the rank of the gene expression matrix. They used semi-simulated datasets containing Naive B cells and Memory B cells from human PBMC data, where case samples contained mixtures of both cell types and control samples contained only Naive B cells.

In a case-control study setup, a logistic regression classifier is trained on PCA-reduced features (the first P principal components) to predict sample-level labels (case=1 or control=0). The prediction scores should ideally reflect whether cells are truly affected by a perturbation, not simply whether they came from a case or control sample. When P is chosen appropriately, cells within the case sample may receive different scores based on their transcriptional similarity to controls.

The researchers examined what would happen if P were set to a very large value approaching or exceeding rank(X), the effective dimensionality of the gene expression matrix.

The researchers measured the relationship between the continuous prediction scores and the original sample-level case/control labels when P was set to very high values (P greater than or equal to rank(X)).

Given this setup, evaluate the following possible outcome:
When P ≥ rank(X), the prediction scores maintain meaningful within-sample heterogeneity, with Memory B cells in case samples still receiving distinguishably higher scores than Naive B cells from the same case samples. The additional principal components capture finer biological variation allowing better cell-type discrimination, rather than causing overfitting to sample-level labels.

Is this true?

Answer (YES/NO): NO